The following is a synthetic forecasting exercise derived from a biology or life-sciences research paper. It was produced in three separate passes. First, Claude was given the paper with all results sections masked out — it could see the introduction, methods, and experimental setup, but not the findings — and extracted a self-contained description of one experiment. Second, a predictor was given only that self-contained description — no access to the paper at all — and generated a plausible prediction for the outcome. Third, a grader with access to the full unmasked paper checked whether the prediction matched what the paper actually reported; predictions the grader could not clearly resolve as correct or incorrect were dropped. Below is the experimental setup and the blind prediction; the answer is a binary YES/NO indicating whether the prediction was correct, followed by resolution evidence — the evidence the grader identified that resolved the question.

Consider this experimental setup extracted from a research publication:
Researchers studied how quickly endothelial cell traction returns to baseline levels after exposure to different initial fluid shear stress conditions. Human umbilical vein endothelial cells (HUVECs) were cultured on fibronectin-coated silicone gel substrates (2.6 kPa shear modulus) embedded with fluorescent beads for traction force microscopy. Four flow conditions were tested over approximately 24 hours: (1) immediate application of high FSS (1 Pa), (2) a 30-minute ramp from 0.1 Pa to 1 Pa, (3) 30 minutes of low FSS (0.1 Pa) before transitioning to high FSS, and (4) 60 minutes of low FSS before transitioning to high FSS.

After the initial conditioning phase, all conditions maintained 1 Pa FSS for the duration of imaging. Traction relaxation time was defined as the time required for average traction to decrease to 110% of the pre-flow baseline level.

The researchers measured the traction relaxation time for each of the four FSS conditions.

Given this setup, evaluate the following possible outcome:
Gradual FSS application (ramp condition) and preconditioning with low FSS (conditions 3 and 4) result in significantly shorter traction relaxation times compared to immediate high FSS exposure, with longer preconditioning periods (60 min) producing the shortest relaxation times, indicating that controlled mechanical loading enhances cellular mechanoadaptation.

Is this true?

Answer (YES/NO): NO